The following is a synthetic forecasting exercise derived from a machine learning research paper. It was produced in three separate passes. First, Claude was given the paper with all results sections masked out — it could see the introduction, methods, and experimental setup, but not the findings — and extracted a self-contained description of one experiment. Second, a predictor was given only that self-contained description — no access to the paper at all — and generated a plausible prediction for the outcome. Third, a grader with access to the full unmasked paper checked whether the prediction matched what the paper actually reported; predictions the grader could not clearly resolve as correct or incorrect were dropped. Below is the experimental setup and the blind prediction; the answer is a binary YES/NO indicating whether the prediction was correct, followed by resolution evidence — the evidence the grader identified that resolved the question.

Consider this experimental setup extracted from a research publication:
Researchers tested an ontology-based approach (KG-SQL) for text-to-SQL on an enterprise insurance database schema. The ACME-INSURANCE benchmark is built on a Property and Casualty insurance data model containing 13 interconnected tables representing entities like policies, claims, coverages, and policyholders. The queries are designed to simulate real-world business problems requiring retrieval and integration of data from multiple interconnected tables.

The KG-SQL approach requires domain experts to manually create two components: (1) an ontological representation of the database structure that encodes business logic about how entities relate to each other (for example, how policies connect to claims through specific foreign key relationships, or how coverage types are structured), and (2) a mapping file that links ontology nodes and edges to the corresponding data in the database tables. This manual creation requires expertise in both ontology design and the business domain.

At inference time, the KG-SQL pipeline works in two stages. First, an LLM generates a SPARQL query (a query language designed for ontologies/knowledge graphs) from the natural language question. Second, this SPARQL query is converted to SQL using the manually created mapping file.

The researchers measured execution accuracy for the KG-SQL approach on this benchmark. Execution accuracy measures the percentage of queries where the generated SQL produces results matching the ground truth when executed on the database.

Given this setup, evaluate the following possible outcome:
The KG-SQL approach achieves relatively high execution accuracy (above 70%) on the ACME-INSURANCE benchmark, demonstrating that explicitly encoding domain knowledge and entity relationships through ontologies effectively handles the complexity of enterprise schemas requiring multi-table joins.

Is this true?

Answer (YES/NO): NO